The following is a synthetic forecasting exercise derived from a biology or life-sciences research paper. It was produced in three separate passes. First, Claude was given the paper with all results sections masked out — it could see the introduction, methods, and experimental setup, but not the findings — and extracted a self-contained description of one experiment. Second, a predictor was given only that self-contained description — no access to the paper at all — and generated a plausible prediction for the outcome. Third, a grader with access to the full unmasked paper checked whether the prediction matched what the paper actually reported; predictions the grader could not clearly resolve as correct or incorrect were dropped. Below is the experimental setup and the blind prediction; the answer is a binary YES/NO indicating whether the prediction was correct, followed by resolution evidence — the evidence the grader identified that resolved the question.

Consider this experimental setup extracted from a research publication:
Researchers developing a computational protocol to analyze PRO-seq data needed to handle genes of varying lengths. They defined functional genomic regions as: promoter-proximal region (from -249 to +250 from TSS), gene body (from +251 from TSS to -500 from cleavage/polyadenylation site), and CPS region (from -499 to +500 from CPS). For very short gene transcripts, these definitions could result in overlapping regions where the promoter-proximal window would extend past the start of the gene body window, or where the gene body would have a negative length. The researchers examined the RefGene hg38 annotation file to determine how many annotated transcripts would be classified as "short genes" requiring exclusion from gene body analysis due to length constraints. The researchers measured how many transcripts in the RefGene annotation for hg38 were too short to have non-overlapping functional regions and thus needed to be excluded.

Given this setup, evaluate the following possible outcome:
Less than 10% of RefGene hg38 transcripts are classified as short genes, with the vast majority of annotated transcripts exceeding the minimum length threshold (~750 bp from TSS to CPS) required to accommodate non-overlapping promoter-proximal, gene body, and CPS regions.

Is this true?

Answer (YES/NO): YES